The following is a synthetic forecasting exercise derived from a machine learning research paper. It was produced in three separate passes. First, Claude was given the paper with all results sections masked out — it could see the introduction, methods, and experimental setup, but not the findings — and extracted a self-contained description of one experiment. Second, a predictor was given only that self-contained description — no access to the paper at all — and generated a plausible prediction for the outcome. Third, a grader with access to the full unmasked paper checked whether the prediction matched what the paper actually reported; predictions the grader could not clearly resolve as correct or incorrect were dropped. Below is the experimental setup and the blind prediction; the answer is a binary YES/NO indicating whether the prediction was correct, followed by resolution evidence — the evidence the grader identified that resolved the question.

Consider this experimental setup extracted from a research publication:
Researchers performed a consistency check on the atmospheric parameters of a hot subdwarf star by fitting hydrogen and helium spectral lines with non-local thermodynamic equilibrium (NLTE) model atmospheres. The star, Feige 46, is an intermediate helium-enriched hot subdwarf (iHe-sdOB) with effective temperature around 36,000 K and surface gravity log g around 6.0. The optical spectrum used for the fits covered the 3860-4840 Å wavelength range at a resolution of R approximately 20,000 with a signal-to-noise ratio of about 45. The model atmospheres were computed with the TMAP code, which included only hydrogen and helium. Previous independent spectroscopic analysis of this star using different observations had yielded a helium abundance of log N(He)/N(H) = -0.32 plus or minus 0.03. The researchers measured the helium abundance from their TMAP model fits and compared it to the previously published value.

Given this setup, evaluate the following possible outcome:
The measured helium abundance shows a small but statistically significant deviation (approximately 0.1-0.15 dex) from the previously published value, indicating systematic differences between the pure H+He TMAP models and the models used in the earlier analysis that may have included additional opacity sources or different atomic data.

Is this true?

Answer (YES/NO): NO